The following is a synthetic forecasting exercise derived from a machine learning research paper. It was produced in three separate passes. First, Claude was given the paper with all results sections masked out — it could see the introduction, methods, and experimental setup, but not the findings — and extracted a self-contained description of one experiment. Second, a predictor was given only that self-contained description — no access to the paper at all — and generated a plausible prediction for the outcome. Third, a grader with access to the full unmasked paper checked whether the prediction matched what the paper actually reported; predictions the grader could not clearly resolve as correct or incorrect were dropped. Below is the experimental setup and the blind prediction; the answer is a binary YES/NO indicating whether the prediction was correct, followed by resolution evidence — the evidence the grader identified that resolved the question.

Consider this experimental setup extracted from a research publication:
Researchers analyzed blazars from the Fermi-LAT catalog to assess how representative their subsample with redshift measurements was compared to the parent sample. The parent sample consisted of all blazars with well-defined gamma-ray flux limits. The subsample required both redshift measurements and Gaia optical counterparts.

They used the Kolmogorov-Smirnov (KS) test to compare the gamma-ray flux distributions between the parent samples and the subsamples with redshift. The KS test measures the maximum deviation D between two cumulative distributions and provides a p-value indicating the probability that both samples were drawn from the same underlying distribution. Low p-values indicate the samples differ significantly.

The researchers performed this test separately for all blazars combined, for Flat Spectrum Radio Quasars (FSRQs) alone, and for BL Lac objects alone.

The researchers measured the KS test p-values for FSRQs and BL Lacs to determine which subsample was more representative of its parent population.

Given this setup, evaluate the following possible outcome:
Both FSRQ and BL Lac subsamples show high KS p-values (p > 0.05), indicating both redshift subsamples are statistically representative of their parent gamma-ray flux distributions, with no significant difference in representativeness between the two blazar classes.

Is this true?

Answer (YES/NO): NO